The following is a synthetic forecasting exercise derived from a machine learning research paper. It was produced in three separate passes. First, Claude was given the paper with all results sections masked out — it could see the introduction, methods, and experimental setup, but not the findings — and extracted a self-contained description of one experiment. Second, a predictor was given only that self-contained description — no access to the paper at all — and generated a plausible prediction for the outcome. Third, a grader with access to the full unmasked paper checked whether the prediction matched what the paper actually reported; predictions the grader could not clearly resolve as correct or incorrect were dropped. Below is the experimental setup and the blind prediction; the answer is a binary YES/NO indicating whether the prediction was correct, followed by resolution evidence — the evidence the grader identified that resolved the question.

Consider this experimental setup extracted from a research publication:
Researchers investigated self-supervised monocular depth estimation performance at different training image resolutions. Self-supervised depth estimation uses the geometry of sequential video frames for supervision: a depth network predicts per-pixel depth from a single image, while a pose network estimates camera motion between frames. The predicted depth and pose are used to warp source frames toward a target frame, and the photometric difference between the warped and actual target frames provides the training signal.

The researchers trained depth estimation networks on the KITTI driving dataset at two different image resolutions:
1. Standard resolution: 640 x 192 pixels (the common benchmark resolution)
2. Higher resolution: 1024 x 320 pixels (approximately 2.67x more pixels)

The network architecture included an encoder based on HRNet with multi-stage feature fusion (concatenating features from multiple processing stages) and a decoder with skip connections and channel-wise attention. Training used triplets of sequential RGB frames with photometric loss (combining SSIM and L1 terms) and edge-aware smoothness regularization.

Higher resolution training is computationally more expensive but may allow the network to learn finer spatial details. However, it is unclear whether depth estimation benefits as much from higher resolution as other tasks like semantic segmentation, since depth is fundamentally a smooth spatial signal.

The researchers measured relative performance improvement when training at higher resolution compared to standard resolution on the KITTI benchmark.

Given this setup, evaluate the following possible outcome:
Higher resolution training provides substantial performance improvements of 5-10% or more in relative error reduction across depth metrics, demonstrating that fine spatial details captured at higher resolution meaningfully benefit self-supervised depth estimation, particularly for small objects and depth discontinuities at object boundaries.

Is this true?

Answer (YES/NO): NO